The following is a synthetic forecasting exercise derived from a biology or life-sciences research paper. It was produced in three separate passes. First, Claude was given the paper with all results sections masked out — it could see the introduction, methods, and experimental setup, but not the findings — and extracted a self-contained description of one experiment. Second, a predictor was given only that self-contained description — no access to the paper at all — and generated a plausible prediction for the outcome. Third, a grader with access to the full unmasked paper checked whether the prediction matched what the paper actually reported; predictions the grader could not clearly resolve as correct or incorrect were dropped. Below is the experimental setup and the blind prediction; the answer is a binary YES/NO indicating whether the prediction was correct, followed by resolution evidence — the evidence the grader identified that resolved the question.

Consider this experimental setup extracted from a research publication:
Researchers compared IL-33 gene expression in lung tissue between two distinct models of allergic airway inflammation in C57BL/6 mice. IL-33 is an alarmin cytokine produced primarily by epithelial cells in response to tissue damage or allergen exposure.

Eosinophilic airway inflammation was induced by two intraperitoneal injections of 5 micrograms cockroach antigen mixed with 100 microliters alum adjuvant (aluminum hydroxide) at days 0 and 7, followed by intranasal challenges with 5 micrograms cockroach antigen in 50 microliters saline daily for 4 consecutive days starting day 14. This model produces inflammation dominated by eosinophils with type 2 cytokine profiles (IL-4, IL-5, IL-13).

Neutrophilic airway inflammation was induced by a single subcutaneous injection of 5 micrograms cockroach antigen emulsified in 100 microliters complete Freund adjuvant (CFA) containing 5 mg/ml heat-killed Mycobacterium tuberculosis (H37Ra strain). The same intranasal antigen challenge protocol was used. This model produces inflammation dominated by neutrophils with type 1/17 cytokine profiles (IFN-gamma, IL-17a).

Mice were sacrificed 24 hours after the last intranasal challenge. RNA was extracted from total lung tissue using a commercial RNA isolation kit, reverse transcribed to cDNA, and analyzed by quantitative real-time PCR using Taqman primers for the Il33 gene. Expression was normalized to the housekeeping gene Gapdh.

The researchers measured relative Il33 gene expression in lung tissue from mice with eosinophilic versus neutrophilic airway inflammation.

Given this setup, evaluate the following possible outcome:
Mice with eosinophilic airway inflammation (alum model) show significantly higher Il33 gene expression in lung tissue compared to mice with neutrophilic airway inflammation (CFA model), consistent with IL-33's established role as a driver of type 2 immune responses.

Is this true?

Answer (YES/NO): YES